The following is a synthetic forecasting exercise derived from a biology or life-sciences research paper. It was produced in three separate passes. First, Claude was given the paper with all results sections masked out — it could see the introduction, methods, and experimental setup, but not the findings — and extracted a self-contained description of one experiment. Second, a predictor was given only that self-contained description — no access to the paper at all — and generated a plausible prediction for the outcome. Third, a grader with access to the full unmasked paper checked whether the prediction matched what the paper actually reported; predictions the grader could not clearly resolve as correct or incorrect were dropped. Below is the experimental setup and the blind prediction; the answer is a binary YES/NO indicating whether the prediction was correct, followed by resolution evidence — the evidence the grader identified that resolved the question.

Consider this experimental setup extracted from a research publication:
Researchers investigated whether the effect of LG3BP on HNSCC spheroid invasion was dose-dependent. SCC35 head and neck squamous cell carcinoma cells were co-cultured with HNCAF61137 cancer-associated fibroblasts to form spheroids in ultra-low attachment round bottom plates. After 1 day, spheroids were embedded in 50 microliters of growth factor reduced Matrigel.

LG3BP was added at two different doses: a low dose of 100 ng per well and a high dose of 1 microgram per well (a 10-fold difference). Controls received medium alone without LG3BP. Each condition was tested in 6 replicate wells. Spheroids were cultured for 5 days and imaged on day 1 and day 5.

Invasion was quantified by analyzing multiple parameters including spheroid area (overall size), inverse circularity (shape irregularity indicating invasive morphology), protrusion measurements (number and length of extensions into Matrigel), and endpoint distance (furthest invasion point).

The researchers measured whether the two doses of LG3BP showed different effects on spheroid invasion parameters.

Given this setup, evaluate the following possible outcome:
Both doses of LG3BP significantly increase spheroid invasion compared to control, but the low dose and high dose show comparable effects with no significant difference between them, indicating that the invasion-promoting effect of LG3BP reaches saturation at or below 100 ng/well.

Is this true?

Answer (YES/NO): NO